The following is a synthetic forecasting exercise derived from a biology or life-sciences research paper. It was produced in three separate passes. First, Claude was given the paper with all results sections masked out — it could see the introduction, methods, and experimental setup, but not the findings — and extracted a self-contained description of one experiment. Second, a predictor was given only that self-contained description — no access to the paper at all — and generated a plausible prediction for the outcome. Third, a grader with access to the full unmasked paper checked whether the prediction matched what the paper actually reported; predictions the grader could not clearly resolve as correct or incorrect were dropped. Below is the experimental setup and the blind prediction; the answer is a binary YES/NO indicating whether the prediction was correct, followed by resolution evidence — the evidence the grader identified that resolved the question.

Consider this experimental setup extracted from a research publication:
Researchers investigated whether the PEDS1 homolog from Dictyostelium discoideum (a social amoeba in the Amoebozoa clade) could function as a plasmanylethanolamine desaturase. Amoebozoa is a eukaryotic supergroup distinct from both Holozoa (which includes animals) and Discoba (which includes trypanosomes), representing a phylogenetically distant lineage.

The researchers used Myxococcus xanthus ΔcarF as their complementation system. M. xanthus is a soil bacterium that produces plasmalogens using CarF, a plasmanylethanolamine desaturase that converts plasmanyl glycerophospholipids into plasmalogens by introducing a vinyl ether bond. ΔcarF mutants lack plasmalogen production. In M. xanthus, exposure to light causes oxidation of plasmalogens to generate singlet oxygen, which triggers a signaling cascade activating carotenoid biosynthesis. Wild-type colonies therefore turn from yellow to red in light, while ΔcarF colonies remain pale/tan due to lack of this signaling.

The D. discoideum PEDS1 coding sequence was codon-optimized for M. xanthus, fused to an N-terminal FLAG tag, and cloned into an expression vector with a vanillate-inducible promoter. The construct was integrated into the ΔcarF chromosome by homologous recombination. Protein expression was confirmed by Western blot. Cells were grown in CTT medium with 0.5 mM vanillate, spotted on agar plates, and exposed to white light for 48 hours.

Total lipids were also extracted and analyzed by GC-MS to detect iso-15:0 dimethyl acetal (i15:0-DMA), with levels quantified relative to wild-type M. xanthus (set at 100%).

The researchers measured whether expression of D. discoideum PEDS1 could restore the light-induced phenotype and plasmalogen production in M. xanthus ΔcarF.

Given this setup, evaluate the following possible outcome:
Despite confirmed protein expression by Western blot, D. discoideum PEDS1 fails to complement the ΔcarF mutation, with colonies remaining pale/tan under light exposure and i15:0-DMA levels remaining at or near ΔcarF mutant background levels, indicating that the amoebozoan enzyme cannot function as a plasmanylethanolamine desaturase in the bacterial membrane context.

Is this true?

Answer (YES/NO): NO